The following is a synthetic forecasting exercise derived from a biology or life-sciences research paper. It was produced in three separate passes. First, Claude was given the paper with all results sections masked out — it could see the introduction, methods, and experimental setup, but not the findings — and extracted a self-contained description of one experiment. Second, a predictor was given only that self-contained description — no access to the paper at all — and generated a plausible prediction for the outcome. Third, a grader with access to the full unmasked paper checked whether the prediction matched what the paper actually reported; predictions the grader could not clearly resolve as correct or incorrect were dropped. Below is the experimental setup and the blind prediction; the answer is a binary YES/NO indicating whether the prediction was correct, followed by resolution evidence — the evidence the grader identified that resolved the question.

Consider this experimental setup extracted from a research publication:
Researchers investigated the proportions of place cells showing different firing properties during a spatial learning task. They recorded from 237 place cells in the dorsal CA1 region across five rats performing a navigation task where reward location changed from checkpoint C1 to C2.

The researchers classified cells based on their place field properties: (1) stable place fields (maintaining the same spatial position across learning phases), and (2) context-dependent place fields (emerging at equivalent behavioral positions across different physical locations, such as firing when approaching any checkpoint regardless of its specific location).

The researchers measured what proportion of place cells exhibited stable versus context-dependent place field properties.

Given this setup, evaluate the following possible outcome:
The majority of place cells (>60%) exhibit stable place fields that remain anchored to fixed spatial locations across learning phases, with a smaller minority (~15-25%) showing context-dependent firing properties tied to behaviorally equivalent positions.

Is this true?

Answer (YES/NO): NO